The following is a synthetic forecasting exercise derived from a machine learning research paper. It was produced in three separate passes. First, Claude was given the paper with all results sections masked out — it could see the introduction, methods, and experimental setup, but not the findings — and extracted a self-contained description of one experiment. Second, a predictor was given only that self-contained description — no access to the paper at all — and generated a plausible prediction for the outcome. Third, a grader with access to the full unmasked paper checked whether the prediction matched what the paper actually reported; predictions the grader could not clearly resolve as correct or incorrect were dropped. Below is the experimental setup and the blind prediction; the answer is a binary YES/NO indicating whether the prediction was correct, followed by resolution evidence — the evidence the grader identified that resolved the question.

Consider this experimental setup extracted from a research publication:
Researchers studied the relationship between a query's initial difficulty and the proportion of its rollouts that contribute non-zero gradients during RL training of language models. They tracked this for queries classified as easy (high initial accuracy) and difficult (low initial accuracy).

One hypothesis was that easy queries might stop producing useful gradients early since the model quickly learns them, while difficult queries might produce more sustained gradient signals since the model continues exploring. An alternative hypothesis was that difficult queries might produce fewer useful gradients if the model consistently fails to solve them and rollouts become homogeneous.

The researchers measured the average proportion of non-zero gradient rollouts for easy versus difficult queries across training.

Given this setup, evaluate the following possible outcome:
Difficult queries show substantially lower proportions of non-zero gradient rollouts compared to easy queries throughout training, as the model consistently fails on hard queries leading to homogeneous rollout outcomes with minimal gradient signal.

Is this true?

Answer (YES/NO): NO